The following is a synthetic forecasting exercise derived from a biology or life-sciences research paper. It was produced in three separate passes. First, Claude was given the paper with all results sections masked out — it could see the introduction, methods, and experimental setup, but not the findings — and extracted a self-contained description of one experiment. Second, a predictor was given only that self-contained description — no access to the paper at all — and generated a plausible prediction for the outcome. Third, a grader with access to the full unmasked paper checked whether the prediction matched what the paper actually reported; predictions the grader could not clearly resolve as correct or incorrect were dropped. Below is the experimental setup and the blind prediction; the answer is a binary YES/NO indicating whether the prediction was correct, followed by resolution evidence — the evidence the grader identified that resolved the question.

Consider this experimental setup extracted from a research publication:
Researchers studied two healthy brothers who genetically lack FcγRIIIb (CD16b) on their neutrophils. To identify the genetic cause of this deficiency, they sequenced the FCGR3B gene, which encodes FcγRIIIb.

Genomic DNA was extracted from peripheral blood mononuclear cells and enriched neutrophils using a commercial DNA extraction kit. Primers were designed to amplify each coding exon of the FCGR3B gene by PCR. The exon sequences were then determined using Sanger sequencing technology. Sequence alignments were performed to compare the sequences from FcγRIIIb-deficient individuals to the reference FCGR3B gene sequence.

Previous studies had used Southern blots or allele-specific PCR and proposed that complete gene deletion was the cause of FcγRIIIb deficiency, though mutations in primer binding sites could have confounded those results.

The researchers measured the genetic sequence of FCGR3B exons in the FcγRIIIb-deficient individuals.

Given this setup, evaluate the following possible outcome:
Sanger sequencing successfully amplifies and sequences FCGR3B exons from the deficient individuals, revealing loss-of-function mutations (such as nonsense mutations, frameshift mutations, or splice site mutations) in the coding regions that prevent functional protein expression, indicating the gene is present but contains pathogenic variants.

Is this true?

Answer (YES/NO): YES